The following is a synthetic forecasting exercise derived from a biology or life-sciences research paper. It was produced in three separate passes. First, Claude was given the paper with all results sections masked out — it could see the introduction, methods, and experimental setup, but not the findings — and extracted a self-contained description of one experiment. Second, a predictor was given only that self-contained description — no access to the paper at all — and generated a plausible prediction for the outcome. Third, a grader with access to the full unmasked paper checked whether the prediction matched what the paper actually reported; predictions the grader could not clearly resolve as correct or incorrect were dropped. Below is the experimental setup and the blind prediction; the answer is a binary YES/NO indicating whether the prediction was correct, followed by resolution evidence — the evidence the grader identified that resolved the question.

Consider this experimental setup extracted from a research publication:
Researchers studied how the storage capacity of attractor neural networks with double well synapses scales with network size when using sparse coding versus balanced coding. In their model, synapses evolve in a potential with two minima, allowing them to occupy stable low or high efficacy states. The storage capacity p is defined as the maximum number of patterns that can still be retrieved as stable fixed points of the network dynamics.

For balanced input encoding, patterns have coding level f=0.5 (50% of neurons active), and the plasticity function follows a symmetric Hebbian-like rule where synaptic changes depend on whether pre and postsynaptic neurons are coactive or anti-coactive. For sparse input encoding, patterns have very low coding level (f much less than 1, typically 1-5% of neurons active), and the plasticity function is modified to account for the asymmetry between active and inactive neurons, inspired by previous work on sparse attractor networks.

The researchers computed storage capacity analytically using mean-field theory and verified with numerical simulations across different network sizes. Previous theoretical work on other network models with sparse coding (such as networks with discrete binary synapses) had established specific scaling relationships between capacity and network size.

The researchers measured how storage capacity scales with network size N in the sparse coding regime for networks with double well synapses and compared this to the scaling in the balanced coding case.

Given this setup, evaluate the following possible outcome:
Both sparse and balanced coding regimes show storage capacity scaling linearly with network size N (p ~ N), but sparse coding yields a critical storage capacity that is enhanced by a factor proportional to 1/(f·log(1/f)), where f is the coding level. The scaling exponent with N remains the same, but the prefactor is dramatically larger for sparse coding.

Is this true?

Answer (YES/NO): NO